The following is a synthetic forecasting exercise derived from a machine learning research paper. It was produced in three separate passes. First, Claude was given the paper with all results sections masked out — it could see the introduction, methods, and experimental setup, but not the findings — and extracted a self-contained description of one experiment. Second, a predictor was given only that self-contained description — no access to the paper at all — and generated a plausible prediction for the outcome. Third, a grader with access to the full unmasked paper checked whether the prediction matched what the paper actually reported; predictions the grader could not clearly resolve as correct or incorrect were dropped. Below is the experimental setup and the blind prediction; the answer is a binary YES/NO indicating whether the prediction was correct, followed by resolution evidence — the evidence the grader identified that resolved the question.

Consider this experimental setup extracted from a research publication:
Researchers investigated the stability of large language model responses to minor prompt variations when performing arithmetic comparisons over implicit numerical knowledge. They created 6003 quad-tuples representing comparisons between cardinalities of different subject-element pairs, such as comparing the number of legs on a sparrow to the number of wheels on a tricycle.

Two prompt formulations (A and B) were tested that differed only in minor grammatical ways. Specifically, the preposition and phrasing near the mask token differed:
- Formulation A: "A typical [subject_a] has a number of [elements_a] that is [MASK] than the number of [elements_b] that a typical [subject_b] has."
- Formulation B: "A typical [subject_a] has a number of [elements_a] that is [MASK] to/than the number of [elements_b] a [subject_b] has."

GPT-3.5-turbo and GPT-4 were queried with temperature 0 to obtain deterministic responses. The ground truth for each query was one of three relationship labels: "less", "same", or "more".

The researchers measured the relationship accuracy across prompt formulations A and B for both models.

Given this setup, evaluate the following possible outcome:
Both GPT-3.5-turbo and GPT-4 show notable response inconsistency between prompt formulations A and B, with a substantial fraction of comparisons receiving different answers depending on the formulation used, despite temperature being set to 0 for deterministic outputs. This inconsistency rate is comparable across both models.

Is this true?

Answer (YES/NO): NO